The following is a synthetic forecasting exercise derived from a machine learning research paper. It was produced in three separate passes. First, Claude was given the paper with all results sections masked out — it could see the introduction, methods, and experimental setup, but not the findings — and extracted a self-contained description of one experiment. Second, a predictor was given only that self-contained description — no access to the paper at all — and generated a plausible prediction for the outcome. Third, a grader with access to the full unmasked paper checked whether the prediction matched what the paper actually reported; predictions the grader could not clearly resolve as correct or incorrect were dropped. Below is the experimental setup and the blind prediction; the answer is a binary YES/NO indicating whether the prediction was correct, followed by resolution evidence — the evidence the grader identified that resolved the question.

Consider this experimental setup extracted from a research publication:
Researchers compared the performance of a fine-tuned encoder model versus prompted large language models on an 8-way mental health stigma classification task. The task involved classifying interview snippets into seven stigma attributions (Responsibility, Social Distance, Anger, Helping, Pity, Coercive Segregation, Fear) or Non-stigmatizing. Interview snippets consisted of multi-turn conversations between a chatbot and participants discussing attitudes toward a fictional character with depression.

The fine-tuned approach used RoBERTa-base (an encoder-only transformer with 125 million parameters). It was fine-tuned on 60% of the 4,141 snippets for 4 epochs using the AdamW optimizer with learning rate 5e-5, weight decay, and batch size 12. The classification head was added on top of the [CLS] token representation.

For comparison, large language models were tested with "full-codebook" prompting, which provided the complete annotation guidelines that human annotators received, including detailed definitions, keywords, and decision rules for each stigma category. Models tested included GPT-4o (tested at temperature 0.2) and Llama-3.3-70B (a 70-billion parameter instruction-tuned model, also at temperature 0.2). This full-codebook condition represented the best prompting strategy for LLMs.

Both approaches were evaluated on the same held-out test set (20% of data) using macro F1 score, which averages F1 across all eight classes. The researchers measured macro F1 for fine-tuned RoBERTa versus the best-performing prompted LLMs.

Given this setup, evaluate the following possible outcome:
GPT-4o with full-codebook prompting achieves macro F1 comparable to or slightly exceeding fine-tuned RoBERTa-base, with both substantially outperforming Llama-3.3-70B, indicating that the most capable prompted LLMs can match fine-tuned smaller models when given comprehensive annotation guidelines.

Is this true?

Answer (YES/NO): NO